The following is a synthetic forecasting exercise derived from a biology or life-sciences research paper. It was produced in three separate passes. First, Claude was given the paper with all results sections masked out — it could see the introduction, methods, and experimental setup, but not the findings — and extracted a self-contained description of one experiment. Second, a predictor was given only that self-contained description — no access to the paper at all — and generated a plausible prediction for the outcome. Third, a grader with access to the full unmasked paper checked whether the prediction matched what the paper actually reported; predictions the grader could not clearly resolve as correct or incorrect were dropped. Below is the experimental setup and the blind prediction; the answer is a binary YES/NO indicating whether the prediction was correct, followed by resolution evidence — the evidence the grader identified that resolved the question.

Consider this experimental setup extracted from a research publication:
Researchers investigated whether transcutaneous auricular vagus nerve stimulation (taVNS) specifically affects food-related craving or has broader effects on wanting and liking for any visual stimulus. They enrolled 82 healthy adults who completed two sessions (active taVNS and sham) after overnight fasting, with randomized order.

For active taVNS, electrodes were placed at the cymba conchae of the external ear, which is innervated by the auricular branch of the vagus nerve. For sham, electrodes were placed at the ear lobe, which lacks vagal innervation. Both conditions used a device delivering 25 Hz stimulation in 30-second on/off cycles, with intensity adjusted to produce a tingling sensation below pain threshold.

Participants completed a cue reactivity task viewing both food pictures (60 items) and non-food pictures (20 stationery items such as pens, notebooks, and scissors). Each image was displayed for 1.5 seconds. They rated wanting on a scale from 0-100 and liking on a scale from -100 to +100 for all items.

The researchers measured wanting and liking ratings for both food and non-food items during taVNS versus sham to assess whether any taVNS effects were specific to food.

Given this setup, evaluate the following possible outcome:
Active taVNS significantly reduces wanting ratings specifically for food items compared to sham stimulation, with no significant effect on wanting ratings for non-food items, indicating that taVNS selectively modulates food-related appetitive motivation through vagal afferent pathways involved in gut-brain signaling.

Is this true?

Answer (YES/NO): NO